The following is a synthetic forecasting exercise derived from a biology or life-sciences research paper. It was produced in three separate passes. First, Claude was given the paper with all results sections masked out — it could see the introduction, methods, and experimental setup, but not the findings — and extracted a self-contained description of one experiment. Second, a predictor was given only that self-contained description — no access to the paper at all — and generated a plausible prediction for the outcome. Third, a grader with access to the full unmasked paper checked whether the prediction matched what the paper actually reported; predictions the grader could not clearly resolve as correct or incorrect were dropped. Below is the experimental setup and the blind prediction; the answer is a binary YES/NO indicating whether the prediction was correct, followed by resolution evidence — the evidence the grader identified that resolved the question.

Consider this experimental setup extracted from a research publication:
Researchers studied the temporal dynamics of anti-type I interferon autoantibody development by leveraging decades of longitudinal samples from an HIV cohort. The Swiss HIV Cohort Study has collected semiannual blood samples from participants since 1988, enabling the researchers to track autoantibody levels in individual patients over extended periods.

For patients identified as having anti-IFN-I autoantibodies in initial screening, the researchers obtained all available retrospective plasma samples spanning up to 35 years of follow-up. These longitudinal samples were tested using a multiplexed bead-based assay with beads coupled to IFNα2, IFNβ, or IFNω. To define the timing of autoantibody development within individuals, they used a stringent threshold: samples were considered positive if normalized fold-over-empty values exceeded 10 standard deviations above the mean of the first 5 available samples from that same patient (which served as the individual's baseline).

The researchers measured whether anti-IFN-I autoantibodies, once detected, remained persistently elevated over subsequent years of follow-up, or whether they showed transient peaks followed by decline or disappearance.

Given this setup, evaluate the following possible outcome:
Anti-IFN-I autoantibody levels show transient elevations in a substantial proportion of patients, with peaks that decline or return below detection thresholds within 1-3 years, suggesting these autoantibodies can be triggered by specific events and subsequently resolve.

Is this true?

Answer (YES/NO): NO